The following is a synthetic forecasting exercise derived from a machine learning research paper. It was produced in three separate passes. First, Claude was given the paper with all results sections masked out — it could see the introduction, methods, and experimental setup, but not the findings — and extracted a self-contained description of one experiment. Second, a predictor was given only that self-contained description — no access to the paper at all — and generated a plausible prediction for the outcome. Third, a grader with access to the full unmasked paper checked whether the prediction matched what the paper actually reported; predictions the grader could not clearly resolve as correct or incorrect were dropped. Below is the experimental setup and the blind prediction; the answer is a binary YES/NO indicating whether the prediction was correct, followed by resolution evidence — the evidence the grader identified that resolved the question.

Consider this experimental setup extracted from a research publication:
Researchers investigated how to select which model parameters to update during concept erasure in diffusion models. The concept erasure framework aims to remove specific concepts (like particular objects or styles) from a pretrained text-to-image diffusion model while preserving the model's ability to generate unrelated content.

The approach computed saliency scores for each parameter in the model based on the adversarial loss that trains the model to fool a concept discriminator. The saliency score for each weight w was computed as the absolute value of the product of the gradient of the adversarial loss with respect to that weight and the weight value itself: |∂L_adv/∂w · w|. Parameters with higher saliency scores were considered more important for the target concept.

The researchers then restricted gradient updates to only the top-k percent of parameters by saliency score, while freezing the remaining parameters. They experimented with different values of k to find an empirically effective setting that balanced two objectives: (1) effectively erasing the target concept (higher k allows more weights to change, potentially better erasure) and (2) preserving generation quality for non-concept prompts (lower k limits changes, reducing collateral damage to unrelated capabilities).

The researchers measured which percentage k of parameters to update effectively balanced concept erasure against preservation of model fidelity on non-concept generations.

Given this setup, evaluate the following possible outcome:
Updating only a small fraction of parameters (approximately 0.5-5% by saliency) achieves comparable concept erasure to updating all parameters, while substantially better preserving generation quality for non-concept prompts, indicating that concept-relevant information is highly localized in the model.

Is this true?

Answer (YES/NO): YES